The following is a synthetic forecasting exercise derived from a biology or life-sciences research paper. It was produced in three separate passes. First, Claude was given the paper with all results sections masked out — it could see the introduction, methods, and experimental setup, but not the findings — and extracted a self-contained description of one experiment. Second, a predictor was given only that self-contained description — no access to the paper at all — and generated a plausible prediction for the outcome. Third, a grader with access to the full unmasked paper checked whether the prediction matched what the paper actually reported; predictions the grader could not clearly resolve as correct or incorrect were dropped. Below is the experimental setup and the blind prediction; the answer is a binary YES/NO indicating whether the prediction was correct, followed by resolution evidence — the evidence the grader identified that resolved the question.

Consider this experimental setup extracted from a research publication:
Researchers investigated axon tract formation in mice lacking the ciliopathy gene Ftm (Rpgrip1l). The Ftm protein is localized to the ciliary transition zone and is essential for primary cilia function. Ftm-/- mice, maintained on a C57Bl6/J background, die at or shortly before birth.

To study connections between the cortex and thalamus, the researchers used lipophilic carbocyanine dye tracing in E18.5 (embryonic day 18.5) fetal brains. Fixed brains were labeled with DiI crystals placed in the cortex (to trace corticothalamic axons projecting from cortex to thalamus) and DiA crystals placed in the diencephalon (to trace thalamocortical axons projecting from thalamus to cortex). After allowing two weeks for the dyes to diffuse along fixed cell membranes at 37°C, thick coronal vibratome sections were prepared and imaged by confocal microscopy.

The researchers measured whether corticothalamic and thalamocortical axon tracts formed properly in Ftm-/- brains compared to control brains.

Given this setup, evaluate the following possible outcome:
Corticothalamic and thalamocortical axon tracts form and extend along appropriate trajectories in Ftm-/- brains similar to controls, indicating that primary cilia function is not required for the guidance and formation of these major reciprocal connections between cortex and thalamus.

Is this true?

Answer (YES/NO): NO